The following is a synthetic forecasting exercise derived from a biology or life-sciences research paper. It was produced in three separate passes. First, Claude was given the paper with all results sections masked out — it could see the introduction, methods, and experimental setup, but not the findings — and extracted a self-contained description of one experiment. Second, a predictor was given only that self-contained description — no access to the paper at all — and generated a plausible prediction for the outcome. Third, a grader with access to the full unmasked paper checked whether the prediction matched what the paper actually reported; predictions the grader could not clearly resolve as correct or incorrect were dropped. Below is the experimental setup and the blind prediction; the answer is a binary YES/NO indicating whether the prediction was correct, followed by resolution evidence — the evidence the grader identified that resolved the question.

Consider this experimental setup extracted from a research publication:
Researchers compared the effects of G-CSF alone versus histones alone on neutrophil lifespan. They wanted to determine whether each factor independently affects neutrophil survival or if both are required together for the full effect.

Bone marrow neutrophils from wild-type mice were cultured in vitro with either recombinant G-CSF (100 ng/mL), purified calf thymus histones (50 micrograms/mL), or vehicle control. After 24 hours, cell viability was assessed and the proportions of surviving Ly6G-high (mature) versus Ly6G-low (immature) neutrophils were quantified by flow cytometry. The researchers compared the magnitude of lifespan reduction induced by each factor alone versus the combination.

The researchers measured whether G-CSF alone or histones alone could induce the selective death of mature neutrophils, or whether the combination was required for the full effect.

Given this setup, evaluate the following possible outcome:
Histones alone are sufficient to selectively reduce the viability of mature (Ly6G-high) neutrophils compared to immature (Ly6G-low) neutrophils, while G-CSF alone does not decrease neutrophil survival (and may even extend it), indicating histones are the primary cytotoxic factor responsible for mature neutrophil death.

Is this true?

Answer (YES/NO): NO